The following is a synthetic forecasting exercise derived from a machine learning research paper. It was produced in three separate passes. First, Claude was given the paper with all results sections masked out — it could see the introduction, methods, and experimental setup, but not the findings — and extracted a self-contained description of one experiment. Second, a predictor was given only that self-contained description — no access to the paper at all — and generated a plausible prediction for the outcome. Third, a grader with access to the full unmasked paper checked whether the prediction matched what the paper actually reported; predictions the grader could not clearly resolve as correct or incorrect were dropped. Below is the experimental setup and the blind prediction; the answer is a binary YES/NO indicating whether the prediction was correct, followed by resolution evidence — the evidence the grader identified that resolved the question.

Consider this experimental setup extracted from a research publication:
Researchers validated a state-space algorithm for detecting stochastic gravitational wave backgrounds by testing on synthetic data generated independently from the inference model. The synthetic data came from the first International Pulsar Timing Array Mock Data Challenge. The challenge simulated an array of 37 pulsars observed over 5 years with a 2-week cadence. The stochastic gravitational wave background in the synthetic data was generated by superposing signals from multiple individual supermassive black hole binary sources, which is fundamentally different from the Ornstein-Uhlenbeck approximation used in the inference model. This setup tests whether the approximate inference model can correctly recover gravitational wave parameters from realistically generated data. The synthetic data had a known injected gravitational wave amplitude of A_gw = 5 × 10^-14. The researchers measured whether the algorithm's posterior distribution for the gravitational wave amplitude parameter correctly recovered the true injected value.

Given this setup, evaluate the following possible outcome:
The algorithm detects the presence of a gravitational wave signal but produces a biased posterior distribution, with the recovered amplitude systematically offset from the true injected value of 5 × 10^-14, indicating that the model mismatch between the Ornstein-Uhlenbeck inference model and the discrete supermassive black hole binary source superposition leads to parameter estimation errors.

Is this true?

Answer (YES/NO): NO